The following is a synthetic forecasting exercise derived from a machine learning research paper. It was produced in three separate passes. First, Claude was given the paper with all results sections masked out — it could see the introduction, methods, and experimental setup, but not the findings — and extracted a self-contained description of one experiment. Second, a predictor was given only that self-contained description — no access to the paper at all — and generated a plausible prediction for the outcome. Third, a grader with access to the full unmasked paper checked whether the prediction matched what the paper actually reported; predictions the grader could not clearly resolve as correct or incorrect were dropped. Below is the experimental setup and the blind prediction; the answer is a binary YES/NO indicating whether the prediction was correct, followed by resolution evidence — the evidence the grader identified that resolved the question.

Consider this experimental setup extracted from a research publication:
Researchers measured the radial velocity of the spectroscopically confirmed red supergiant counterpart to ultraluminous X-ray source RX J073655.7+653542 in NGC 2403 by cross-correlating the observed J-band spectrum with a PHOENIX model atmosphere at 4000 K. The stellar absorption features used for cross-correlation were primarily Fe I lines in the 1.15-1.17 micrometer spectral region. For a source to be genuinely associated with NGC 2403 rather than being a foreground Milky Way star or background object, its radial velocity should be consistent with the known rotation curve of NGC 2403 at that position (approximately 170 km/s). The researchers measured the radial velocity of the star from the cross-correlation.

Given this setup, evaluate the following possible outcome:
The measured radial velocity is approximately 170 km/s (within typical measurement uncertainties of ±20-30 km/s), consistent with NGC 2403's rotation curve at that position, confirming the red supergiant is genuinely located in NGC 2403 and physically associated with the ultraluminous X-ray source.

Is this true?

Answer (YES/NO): YES